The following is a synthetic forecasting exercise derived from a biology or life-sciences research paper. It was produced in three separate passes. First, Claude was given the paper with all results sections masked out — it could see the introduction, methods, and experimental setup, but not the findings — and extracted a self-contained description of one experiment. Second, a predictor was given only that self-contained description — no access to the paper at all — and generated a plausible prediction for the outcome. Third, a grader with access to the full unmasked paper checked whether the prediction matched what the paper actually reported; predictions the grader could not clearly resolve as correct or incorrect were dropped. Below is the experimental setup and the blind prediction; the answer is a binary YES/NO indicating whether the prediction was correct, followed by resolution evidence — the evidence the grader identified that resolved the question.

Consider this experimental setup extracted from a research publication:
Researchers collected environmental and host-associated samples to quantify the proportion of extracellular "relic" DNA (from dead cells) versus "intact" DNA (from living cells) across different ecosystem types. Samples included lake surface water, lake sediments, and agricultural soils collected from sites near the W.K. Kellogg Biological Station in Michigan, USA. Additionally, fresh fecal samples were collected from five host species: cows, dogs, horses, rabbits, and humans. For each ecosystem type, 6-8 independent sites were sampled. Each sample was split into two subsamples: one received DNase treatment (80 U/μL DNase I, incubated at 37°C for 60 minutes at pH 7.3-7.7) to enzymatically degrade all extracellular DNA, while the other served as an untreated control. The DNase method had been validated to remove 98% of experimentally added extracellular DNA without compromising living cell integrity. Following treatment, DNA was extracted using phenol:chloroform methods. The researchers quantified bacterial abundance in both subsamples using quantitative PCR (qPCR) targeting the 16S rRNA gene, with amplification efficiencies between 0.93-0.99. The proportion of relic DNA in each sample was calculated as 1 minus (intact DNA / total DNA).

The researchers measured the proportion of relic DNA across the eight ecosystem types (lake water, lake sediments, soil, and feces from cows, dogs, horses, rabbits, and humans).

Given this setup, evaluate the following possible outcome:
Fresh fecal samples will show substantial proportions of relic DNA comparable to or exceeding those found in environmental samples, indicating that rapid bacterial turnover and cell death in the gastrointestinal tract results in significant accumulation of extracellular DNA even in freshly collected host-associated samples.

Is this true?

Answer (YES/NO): YES